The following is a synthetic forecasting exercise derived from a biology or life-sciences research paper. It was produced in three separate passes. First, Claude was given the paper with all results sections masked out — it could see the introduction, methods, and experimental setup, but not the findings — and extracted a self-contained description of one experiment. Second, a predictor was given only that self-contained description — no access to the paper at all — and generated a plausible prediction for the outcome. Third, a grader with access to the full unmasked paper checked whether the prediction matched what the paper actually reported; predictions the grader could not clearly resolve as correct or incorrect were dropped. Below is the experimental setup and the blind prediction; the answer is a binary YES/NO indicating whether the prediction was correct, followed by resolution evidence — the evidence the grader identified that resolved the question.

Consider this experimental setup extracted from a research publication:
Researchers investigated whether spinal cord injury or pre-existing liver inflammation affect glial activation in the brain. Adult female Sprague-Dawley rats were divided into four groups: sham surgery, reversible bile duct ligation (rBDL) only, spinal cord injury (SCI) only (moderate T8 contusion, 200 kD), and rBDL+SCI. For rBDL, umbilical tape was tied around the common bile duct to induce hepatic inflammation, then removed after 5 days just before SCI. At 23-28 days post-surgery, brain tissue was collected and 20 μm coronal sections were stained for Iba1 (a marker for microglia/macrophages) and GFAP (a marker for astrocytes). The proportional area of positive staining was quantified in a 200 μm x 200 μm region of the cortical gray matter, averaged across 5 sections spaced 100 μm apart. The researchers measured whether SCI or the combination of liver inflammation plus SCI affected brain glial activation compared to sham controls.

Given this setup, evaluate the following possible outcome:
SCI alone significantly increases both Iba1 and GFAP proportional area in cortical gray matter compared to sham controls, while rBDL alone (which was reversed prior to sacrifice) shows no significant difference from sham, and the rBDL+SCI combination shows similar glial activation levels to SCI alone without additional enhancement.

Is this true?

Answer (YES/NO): NO